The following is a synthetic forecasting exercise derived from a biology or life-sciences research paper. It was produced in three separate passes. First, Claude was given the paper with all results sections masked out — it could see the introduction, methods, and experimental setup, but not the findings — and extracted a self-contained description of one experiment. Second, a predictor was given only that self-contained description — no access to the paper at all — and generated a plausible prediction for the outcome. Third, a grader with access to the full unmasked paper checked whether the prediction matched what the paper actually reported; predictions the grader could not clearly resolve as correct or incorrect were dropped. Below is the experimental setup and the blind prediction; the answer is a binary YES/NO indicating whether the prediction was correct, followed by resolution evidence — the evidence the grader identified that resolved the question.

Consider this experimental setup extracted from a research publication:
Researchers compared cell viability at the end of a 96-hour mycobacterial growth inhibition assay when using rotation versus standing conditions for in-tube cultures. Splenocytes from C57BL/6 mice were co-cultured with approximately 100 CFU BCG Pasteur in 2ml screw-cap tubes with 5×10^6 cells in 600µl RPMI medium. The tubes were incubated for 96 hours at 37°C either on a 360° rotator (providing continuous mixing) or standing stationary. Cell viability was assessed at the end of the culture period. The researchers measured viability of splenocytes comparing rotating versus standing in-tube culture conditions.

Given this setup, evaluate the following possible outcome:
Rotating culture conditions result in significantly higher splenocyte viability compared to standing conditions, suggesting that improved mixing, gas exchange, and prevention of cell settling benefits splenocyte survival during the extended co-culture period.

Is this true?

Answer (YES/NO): NO